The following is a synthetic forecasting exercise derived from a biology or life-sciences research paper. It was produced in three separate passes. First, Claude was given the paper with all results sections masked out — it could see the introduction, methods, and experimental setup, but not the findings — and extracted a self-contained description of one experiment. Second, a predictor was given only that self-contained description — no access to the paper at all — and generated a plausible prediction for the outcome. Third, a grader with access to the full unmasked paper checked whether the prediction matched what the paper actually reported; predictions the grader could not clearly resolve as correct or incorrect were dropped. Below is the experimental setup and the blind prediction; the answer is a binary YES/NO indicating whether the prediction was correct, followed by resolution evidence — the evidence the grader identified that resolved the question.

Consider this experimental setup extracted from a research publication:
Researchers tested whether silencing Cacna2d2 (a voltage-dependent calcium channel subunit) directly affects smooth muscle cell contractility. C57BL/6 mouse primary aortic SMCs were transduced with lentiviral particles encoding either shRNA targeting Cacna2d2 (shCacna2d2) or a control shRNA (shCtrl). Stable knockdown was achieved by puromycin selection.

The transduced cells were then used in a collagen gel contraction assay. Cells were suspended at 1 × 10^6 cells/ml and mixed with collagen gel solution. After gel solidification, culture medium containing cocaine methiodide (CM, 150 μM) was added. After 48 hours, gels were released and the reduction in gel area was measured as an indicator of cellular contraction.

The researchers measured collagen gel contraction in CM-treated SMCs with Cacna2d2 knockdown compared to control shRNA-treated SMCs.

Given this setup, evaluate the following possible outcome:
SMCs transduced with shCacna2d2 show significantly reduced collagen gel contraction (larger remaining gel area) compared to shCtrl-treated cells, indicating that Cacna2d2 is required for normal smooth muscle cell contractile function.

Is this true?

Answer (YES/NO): YES